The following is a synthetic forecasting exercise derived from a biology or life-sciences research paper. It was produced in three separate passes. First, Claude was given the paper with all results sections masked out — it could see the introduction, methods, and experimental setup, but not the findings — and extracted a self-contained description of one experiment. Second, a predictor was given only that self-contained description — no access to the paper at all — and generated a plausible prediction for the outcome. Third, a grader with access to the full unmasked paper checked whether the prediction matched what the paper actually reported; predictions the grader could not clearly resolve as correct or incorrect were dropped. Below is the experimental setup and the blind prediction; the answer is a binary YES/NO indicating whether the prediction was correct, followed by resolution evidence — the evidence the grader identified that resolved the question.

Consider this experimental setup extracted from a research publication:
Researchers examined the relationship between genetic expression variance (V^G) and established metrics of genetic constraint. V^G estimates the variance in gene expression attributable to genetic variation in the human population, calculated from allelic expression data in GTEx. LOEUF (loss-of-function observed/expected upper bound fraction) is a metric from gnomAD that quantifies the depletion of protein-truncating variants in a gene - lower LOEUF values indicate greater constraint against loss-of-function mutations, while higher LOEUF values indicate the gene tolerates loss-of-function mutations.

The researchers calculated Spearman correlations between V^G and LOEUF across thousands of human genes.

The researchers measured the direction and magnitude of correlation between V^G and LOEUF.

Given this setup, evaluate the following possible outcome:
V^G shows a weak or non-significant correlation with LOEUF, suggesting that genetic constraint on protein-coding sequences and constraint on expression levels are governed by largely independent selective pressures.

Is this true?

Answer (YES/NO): NO